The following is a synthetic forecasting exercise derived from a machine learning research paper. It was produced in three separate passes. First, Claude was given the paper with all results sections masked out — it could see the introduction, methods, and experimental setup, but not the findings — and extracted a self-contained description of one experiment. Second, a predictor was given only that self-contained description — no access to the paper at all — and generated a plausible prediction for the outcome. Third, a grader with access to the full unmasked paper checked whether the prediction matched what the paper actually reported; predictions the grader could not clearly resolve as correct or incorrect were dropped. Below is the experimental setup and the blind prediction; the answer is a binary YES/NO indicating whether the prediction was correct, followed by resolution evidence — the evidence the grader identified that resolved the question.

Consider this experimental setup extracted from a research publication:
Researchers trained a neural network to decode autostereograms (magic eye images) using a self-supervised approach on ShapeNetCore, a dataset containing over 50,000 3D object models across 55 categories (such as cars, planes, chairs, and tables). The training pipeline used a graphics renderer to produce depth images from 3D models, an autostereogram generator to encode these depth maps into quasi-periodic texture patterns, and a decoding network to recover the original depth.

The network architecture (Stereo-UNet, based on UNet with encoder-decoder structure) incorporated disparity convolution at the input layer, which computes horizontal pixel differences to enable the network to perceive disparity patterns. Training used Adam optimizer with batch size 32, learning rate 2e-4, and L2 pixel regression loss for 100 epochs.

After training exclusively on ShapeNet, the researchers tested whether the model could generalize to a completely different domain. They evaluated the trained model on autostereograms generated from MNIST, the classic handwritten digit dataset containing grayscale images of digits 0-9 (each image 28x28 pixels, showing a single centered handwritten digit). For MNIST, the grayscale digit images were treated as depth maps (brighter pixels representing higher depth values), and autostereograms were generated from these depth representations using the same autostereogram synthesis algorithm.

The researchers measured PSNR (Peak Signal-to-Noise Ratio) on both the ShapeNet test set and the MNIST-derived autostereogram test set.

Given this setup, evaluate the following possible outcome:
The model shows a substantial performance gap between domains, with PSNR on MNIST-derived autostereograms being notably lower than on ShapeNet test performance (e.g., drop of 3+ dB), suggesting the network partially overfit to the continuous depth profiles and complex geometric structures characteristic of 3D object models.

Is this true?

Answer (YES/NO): NO